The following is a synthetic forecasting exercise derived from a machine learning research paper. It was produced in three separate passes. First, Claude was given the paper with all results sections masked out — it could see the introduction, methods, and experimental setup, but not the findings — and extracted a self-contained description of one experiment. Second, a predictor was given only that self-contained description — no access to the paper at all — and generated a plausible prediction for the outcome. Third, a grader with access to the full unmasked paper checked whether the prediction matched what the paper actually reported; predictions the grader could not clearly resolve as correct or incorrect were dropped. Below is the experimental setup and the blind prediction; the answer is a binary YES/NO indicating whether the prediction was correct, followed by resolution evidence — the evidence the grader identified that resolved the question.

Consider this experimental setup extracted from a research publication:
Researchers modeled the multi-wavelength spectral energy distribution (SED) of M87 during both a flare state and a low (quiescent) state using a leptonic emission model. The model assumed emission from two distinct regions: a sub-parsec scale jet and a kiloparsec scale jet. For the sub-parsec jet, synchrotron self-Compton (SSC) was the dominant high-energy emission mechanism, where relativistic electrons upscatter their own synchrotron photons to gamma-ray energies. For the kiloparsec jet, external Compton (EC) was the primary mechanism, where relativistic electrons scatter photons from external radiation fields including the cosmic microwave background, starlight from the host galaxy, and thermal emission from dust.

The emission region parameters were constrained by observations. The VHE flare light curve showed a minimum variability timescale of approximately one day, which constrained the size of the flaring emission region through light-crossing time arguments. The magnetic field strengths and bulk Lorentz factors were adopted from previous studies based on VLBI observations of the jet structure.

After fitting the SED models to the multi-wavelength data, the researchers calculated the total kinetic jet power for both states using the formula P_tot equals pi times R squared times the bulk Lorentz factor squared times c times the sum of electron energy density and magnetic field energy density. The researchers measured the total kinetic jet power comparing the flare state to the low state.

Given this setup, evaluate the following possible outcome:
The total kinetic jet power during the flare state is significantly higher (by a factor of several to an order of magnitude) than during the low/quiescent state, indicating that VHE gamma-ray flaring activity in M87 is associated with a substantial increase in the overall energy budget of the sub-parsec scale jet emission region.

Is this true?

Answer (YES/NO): NO